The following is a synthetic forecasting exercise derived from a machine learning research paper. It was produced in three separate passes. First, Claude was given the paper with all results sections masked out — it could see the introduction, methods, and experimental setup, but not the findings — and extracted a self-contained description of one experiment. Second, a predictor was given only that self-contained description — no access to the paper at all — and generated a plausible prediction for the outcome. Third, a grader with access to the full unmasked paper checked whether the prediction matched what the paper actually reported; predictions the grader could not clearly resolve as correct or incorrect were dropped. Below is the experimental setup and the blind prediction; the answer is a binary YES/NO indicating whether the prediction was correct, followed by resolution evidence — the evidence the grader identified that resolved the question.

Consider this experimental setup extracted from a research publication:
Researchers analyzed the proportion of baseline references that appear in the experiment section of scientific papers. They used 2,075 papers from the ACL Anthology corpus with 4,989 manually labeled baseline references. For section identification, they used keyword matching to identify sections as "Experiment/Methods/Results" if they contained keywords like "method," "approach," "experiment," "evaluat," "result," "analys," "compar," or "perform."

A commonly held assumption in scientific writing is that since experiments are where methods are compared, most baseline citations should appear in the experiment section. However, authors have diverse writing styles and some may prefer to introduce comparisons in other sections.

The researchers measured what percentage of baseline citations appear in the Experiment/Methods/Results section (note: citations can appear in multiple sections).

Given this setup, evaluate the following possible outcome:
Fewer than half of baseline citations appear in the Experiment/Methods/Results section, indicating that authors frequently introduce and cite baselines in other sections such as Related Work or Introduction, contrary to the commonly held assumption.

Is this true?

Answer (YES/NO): NO